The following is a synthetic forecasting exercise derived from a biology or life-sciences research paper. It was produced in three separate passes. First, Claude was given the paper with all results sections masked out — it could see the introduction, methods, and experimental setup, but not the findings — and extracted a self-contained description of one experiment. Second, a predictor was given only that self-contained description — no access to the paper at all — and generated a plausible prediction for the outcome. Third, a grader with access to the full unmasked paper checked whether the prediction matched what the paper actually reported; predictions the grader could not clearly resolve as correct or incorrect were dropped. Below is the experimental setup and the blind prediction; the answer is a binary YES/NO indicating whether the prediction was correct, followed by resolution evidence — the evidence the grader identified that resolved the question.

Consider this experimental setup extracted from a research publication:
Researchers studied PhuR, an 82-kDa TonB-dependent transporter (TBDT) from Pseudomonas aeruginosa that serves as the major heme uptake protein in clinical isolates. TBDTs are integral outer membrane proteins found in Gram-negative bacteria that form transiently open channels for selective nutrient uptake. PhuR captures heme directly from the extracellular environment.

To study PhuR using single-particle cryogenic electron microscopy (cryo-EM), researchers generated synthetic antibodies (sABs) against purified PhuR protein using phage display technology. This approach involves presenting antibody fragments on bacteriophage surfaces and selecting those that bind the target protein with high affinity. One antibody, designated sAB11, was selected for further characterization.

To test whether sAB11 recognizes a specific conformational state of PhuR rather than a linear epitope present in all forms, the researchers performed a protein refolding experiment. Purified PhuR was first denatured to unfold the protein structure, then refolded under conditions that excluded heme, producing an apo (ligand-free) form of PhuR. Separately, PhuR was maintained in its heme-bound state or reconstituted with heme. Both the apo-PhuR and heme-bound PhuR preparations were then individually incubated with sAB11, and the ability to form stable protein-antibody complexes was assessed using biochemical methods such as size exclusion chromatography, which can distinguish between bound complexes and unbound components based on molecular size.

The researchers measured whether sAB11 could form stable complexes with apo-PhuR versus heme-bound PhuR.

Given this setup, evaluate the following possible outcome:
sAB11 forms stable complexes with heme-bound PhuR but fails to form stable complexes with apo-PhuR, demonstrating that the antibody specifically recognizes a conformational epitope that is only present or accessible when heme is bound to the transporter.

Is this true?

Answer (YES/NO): YES